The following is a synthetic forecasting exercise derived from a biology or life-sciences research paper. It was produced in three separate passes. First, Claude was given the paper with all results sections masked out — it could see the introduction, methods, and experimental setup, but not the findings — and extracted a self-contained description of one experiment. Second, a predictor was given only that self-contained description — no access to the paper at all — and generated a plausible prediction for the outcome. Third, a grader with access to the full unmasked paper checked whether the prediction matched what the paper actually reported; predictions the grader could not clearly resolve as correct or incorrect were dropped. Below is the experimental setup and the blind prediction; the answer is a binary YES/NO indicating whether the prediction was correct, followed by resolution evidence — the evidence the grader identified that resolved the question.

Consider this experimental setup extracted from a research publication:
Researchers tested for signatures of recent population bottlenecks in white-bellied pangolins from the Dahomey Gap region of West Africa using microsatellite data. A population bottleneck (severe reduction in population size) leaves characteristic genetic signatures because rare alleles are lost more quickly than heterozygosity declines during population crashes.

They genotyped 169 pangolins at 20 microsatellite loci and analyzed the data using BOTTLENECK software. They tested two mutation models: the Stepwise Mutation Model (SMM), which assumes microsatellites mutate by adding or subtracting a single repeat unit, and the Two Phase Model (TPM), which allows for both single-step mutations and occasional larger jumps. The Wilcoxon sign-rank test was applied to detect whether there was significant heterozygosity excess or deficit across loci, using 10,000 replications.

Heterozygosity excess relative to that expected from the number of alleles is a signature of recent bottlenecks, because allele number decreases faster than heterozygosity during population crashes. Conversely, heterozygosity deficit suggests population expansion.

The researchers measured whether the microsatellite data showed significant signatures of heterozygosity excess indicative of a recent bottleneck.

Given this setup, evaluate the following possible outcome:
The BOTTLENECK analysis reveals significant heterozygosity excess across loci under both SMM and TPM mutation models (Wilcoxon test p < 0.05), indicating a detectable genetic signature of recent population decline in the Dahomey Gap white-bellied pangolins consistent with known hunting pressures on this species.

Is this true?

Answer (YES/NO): NO